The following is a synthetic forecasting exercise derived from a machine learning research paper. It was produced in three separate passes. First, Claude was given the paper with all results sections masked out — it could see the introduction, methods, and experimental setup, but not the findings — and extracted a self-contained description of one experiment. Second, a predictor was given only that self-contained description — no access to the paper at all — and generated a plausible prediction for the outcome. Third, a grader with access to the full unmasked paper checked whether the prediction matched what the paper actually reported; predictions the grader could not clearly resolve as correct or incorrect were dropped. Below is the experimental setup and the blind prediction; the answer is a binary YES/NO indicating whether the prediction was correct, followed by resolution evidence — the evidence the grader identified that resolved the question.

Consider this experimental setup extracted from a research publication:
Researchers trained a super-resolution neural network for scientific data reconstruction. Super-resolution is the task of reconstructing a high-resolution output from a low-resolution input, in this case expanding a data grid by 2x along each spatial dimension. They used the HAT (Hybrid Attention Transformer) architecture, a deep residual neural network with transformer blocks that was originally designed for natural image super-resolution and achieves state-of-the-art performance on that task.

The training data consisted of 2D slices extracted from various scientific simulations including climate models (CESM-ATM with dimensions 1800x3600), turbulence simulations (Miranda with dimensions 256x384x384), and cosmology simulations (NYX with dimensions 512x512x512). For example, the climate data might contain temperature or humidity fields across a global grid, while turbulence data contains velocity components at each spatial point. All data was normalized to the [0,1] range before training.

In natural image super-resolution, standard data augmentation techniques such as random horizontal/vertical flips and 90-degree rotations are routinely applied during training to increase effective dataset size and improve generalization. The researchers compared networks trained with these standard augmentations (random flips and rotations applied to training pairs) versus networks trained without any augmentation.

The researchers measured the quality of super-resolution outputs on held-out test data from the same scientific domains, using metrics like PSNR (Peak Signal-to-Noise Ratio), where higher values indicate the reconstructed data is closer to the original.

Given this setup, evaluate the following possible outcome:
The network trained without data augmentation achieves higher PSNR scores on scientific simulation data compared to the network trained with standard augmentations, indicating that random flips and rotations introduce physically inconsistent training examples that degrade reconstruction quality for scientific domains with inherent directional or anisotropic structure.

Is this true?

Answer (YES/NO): YES